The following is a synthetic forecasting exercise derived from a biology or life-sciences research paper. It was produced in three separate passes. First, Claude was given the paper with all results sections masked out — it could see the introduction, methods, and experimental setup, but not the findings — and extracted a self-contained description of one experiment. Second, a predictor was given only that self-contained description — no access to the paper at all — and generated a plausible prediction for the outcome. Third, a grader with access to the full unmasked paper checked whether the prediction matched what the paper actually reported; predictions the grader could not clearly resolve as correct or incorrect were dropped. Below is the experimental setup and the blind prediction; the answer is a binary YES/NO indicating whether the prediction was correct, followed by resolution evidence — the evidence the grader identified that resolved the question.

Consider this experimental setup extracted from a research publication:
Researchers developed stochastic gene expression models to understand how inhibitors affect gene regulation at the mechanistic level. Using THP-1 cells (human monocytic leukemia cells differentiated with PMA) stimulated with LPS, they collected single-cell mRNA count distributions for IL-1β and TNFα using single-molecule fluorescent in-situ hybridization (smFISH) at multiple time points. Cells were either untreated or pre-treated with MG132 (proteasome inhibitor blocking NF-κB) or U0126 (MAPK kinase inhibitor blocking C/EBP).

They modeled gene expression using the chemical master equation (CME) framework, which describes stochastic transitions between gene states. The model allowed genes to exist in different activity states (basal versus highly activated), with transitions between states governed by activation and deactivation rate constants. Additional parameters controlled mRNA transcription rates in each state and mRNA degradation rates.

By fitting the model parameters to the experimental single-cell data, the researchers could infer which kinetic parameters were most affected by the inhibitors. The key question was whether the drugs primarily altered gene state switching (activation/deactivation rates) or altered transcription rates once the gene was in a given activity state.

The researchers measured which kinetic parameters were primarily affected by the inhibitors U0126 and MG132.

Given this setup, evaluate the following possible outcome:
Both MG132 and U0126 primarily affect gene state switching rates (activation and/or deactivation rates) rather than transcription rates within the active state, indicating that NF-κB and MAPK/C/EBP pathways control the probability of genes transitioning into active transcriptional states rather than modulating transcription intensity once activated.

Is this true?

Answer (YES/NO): YES